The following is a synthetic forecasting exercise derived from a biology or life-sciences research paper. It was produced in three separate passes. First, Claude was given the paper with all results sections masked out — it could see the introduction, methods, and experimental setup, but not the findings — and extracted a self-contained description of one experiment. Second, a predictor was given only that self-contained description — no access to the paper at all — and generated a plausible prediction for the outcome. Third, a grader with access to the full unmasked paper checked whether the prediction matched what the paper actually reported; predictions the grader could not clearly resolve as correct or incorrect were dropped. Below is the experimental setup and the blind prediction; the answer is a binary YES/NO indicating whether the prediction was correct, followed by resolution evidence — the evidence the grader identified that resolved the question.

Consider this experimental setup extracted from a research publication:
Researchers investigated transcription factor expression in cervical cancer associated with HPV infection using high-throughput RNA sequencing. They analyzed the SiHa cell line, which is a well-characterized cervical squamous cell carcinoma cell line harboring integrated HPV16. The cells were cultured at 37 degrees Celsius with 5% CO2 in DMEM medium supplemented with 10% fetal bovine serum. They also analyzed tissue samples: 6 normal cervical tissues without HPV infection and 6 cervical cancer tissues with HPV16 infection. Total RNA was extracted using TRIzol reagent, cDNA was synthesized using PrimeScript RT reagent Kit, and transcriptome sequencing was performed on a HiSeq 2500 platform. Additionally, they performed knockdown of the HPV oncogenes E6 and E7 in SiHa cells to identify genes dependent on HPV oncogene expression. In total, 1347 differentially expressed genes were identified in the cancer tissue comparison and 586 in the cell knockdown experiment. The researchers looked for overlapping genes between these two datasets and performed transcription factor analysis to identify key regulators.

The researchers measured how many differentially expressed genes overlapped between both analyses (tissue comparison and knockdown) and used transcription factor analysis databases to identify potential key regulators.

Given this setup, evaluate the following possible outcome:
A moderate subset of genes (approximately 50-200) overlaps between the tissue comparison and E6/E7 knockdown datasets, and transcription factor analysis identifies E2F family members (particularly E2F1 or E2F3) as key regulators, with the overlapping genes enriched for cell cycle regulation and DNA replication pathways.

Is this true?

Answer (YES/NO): NO